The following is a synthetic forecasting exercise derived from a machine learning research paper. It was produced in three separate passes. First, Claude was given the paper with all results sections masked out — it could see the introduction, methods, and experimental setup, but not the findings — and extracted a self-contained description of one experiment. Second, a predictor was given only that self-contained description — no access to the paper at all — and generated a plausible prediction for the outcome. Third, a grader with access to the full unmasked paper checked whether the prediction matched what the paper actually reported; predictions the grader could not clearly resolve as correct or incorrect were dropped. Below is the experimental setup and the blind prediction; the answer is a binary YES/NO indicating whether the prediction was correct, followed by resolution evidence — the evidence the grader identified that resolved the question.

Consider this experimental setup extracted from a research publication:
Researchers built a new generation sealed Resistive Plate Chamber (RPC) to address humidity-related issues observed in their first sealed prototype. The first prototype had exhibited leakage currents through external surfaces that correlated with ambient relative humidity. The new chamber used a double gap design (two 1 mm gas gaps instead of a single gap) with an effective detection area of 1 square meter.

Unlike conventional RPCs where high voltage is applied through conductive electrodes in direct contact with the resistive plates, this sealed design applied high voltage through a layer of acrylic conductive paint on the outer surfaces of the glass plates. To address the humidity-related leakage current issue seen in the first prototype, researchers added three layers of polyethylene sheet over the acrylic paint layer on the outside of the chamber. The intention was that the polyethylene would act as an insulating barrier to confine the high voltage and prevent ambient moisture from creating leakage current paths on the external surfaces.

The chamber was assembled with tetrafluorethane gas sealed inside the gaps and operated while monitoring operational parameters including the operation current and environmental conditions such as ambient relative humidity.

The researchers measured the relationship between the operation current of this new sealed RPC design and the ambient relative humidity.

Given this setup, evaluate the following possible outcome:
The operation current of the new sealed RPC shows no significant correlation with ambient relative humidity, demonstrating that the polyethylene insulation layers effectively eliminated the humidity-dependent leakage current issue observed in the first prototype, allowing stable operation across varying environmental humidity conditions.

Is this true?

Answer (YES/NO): NO